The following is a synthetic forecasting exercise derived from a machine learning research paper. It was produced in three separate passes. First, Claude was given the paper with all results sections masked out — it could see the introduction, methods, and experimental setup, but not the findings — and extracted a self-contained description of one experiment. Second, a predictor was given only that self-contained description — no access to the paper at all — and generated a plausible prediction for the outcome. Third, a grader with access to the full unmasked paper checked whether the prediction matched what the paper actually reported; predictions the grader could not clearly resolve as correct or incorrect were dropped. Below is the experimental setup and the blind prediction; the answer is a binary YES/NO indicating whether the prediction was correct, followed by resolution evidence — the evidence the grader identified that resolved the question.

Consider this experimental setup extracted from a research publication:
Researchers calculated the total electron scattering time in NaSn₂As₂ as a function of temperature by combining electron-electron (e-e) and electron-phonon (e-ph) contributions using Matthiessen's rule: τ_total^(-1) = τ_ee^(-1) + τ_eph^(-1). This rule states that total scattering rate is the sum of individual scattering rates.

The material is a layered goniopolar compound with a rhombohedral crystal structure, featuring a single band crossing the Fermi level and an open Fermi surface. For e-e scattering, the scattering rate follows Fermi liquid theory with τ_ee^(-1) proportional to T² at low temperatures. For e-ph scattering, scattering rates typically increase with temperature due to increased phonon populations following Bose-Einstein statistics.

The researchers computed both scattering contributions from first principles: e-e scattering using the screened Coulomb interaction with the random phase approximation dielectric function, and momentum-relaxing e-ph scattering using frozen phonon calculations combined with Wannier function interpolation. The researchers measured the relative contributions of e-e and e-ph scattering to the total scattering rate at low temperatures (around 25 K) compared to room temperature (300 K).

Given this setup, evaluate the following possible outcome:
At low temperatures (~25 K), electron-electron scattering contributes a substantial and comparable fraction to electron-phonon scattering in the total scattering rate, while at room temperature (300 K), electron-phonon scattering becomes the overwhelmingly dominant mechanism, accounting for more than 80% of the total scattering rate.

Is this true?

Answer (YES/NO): NO